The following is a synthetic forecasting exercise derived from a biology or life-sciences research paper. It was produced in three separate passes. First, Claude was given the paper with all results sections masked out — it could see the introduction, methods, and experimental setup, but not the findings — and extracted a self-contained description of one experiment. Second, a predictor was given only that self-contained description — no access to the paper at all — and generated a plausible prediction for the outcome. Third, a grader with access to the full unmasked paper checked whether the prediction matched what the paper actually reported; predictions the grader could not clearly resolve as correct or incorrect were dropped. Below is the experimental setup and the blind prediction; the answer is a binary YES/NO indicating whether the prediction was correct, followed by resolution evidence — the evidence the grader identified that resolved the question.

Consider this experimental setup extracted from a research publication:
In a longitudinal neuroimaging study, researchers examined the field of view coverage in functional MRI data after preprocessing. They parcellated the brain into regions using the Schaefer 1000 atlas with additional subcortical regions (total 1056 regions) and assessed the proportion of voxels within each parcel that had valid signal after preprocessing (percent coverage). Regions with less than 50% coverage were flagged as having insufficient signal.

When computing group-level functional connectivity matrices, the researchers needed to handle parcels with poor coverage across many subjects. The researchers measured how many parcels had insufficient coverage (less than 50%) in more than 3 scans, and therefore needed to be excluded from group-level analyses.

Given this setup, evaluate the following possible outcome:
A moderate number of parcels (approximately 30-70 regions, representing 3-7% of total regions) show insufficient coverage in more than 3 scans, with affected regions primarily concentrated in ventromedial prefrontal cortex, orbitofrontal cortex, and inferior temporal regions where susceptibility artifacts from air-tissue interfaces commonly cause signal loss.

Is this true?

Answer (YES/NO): NO